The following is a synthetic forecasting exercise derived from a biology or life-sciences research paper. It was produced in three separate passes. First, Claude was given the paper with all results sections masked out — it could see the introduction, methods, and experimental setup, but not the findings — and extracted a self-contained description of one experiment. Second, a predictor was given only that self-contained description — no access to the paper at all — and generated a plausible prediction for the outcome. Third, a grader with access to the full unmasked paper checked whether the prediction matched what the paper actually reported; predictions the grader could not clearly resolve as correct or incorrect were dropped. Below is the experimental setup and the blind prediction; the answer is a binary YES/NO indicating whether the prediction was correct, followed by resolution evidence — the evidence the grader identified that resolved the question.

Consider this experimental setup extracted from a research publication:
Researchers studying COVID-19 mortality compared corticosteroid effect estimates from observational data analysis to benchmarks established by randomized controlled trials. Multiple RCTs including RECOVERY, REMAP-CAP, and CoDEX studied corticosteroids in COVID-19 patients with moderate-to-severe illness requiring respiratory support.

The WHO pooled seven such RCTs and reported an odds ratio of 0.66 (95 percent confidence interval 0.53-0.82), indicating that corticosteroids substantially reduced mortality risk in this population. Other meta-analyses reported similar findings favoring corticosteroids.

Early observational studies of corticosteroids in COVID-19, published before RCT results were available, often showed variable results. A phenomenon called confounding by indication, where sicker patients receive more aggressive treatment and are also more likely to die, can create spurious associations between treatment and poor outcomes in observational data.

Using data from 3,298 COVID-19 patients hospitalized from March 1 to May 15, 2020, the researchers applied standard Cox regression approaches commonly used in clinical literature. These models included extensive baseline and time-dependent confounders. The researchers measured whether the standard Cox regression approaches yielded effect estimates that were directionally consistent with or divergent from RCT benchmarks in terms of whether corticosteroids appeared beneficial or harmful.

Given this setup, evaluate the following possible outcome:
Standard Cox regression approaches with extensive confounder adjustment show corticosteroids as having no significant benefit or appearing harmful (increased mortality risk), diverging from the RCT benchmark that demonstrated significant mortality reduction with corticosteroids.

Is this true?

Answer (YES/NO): YES